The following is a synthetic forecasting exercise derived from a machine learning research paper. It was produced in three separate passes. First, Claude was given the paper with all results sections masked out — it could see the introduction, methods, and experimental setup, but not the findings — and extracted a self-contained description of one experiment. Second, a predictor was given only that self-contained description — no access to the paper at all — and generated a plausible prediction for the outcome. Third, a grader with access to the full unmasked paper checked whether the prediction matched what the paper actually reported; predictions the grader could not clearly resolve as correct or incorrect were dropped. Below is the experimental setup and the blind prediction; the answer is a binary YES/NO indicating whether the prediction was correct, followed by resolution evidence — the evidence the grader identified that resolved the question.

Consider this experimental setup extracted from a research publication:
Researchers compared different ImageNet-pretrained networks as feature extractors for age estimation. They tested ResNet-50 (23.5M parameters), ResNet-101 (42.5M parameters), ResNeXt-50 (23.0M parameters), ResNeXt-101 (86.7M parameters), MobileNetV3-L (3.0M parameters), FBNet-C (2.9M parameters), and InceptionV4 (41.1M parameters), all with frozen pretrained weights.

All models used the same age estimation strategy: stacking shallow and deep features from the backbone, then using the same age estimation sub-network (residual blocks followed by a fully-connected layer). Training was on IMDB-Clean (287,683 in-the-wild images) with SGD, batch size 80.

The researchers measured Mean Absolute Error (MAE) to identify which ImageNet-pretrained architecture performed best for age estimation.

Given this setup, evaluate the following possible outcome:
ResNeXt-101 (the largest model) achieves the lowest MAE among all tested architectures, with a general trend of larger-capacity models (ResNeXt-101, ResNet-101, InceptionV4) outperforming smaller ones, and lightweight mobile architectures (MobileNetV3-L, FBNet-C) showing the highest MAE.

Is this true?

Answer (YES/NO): NO